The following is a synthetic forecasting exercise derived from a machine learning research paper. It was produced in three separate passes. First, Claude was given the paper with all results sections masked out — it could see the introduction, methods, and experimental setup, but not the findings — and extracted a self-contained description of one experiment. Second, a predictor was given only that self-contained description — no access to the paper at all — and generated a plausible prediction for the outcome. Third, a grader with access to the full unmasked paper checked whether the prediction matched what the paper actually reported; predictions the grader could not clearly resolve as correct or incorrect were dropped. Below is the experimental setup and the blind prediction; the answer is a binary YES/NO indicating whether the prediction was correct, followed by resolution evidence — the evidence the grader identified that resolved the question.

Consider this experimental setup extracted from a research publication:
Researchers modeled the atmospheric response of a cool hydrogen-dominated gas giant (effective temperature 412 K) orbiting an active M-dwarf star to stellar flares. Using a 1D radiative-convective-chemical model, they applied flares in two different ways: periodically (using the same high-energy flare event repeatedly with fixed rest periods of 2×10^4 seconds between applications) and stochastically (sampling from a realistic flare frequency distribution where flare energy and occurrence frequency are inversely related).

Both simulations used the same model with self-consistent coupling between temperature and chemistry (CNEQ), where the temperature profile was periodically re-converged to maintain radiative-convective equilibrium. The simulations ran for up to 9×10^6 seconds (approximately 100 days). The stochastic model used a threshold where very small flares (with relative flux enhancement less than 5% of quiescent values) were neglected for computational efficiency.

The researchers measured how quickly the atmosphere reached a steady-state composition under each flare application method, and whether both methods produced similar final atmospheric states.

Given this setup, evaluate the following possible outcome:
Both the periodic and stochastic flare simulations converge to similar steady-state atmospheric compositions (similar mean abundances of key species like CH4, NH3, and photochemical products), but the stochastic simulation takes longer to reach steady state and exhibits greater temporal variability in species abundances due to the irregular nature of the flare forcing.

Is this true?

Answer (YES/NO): NO